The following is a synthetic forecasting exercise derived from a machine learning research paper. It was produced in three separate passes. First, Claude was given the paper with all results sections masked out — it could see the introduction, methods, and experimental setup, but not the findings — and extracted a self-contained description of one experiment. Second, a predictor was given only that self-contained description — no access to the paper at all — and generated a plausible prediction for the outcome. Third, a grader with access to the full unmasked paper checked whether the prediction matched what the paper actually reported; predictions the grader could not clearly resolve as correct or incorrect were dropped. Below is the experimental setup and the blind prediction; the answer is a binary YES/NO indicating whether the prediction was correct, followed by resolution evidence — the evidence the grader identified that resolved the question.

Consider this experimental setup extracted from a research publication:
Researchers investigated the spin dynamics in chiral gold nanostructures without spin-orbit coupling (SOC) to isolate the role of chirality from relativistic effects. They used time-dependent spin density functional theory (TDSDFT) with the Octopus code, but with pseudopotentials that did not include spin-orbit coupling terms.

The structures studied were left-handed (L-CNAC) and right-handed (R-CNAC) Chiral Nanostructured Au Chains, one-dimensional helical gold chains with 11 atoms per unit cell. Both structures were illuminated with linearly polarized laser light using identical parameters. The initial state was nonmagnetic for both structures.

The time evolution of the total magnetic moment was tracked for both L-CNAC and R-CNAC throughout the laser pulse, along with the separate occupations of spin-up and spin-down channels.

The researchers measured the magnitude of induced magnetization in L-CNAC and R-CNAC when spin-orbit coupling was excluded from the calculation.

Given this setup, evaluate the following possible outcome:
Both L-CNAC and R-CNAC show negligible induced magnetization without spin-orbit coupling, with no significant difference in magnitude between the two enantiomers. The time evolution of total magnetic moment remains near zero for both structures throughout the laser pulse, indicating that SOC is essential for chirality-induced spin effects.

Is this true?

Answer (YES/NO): YES